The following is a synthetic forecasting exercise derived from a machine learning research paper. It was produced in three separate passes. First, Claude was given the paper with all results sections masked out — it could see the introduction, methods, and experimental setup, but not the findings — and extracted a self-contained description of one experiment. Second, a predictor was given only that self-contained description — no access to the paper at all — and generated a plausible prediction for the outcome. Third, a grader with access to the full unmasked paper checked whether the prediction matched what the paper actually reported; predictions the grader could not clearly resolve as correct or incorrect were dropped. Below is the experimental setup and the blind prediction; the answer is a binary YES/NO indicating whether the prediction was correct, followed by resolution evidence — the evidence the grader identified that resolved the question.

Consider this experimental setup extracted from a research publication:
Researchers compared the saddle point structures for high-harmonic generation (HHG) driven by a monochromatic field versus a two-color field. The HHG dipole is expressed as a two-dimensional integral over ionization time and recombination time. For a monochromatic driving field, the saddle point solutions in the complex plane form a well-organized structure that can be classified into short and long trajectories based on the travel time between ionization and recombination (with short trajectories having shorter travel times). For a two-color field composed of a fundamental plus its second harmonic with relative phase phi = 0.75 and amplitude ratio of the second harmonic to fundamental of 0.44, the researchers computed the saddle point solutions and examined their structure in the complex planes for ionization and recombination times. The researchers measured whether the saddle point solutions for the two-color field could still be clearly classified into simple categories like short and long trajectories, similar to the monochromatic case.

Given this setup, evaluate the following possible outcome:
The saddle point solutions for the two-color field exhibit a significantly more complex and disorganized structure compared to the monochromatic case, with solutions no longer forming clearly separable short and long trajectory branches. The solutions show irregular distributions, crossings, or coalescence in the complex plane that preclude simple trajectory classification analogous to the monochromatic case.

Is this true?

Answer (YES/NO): YES